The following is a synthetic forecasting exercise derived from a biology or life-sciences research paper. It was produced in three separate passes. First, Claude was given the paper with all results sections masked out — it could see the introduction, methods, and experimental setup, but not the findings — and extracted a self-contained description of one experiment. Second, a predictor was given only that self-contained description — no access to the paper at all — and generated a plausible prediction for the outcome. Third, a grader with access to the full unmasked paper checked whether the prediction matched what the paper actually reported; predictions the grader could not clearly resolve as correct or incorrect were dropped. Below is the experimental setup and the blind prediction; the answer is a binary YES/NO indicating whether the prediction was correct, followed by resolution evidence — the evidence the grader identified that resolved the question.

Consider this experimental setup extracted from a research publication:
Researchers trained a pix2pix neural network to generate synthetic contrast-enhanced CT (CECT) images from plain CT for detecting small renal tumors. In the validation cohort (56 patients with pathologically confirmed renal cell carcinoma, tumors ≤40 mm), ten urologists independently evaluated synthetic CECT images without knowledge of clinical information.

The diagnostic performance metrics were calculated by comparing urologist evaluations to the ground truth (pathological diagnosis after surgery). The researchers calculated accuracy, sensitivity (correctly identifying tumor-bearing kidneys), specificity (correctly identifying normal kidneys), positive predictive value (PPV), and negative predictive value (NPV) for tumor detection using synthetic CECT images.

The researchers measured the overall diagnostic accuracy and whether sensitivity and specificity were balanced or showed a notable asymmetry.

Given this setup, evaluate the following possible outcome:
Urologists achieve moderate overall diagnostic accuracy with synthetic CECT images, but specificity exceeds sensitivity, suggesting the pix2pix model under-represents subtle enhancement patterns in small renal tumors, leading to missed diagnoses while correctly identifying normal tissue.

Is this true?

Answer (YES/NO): YES